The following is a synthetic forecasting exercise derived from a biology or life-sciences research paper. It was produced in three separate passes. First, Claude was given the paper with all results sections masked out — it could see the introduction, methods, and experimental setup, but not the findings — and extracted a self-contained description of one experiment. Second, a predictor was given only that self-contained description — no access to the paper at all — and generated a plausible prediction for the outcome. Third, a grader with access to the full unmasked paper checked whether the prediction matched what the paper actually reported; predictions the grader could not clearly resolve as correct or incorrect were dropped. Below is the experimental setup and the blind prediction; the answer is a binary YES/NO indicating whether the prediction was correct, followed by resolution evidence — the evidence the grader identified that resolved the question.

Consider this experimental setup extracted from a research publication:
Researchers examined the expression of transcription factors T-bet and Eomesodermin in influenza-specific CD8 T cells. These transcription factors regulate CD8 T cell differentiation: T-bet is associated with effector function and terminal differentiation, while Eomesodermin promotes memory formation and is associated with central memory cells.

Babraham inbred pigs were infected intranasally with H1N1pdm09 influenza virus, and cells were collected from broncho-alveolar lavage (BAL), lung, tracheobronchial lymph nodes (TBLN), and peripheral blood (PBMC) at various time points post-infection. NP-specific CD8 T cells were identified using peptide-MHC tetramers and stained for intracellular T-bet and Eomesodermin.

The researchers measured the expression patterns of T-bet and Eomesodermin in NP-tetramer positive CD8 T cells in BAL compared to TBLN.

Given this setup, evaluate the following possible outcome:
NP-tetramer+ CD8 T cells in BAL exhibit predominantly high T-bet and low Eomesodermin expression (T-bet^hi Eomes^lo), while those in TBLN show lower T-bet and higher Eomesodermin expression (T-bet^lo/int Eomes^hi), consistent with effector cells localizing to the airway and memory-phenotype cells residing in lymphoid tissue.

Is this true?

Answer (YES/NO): NO